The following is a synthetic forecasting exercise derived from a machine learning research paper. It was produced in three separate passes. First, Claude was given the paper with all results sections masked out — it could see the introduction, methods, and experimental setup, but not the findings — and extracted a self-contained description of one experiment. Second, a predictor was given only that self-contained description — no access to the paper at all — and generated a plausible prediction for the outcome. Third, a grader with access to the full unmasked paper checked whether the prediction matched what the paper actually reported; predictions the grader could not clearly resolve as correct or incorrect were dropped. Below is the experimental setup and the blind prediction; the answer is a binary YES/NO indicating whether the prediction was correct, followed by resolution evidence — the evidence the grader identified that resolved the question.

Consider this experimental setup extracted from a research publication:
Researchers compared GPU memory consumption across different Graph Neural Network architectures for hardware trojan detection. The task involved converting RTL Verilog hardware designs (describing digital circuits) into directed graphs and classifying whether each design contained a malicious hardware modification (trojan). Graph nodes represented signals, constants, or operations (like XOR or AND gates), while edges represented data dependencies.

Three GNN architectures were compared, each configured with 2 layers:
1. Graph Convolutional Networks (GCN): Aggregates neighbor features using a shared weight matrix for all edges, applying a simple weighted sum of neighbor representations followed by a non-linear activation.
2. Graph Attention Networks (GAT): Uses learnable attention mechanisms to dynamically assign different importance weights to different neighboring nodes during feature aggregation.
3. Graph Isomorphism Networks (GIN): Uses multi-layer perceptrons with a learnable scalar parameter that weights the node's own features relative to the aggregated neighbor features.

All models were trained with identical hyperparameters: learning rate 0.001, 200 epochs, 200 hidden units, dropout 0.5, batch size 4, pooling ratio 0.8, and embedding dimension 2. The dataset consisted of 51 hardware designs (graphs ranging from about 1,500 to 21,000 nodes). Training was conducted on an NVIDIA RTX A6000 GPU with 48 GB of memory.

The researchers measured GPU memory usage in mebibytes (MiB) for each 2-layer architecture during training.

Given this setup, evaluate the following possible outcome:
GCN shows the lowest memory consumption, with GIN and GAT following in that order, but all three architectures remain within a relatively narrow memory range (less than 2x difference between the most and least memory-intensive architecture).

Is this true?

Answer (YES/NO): YES